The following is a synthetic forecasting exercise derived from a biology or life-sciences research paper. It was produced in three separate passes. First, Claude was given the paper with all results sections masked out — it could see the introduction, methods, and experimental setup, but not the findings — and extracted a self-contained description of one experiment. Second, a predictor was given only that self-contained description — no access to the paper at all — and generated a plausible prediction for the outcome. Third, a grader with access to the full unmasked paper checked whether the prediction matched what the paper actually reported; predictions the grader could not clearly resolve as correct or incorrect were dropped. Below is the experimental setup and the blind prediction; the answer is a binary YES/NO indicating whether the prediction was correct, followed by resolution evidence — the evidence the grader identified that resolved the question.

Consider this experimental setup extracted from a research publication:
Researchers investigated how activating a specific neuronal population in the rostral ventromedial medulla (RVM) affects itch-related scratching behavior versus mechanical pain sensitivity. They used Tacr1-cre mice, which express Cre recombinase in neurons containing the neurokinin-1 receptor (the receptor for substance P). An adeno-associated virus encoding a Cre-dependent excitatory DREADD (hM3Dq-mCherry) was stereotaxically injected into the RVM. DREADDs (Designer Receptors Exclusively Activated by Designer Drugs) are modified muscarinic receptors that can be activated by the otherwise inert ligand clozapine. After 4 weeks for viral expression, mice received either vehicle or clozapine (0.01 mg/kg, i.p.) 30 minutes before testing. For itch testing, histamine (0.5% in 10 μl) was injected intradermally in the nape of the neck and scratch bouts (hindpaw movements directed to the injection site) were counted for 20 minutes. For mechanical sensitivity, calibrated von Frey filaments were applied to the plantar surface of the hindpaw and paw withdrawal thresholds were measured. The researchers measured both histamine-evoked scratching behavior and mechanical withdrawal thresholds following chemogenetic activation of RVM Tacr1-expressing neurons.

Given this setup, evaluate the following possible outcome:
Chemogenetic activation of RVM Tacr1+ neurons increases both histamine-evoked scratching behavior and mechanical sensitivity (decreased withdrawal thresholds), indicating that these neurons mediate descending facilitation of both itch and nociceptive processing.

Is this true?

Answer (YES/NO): NO